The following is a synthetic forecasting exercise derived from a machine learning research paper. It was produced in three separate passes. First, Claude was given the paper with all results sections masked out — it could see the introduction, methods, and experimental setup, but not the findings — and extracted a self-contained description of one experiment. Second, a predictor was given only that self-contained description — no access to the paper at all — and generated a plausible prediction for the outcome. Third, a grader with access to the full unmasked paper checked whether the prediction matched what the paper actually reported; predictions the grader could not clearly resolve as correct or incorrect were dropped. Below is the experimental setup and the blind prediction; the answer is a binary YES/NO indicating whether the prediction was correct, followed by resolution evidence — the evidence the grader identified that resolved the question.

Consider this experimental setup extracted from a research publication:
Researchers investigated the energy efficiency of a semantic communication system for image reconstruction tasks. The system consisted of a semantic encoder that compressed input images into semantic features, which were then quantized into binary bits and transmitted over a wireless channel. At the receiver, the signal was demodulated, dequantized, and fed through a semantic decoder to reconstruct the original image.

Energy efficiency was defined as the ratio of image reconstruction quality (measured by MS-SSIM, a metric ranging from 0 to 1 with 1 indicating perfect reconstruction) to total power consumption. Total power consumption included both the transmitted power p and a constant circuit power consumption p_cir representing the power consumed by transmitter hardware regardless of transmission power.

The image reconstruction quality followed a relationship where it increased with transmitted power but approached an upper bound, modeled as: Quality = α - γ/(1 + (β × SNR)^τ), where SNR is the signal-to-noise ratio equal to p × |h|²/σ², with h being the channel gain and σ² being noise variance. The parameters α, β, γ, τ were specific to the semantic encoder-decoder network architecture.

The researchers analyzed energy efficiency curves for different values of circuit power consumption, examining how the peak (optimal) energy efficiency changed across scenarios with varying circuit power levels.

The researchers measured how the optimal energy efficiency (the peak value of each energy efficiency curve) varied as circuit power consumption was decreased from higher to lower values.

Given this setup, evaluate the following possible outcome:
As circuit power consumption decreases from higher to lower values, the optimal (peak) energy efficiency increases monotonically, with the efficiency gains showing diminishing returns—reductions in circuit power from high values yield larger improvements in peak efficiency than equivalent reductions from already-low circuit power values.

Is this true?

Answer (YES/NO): NO